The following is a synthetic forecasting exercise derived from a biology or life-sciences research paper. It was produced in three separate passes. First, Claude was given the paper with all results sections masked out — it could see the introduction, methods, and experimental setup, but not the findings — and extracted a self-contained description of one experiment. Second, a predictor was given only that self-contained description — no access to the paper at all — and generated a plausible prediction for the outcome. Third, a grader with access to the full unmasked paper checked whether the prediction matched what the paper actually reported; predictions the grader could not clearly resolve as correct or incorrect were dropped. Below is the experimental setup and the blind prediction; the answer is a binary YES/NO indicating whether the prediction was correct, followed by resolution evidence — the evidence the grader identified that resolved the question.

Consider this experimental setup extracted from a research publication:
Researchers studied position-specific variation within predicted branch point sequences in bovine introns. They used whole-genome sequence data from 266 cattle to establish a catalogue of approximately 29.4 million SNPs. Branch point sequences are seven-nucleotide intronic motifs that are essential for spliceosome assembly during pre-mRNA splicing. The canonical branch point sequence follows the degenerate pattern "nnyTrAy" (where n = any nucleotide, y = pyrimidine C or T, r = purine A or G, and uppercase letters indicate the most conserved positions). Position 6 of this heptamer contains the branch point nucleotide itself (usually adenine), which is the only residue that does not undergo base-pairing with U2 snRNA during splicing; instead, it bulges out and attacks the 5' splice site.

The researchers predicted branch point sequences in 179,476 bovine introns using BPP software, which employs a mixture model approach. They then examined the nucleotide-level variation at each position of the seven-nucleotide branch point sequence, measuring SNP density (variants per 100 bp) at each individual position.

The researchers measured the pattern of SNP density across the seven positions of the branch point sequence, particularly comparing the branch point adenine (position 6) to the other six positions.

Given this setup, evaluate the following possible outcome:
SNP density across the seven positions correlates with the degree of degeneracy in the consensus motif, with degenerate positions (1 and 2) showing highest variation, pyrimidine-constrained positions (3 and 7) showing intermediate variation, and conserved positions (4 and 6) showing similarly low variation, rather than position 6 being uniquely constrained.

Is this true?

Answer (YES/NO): NO